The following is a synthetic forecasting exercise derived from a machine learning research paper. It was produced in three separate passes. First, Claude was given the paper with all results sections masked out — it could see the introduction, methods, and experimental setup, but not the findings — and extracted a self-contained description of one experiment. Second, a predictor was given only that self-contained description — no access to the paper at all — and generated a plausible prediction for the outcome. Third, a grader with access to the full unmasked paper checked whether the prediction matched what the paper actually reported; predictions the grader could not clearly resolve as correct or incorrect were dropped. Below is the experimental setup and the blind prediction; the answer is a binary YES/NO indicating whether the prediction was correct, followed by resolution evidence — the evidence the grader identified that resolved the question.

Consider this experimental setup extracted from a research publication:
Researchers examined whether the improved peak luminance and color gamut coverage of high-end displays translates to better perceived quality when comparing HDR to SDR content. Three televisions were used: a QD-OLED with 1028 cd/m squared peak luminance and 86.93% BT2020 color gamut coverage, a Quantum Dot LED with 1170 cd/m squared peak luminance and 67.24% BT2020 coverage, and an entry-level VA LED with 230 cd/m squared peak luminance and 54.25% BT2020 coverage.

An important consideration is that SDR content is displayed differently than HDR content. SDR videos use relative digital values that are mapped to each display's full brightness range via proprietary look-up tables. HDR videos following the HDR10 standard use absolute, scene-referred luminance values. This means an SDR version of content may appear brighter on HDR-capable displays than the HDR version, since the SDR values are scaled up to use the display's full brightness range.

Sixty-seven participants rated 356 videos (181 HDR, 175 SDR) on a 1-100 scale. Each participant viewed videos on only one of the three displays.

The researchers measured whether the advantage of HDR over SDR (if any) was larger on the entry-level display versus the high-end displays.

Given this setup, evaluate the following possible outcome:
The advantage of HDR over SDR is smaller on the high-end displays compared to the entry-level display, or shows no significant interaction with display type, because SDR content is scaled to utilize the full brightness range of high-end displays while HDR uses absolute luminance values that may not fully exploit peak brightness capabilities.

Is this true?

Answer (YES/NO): NO